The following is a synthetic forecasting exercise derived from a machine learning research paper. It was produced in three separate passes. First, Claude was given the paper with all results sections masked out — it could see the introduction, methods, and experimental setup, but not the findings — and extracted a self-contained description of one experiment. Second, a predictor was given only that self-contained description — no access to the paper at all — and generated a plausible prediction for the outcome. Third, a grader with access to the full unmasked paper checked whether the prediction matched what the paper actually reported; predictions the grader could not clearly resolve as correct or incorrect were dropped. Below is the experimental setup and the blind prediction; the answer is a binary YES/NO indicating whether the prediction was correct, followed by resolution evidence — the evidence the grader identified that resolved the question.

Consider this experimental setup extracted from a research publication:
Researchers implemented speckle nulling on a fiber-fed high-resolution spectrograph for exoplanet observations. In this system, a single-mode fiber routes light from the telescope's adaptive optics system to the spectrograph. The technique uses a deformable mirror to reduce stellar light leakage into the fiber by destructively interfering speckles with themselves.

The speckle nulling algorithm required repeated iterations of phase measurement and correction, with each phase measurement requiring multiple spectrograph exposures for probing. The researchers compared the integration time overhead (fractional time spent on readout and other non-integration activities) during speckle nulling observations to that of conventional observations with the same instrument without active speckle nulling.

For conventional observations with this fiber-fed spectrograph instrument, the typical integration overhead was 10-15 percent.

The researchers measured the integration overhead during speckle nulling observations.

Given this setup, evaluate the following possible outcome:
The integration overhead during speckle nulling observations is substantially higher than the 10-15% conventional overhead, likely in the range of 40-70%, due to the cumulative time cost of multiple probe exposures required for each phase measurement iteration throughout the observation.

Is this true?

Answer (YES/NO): NO